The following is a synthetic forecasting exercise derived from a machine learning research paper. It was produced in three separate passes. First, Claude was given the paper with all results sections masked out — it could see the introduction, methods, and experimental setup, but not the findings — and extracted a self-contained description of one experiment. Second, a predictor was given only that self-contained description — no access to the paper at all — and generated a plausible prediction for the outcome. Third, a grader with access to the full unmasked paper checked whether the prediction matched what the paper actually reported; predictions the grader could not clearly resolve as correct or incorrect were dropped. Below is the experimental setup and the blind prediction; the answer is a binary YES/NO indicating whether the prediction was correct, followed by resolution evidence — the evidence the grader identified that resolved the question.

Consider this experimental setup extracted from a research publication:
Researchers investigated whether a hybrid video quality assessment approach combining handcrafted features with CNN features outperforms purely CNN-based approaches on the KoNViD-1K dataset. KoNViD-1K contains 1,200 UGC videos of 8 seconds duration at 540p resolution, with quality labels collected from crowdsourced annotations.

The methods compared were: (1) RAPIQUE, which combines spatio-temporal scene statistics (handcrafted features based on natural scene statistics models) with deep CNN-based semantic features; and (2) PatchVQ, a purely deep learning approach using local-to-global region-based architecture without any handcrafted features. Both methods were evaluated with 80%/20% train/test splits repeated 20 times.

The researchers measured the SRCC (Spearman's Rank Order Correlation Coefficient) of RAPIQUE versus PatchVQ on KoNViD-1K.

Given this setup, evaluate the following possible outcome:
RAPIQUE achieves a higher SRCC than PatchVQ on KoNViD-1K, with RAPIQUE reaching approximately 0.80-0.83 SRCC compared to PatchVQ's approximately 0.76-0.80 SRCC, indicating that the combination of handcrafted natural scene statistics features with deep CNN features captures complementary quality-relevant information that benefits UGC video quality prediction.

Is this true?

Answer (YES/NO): NO